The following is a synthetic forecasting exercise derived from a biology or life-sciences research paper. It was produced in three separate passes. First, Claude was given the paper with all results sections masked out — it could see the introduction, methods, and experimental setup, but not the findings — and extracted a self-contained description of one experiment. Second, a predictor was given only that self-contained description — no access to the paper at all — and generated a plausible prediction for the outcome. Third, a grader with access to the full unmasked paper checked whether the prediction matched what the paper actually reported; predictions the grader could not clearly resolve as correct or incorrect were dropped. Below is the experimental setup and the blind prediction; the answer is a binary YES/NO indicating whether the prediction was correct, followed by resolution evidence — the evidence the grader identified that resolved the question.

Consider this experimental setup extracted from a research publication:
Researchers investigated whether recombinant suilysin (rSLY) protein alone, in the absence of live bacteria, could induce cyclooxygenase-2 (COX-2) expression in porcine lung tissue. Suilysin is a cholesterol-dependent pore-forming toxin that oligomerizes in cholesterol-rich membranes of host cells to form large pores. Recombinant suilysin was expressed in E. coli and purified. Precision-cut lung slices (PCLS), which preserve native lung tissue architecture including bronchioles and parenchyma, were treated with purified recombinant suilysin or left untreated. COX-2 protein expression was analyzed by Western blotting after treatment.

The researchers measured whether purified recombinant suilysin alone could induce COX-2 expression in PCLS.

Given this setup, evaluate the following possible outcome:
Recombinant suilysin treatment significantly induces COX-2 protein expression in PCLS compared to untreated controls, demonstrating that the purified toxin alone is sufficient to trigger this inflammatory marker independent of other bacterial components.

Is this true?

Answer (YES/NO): YES